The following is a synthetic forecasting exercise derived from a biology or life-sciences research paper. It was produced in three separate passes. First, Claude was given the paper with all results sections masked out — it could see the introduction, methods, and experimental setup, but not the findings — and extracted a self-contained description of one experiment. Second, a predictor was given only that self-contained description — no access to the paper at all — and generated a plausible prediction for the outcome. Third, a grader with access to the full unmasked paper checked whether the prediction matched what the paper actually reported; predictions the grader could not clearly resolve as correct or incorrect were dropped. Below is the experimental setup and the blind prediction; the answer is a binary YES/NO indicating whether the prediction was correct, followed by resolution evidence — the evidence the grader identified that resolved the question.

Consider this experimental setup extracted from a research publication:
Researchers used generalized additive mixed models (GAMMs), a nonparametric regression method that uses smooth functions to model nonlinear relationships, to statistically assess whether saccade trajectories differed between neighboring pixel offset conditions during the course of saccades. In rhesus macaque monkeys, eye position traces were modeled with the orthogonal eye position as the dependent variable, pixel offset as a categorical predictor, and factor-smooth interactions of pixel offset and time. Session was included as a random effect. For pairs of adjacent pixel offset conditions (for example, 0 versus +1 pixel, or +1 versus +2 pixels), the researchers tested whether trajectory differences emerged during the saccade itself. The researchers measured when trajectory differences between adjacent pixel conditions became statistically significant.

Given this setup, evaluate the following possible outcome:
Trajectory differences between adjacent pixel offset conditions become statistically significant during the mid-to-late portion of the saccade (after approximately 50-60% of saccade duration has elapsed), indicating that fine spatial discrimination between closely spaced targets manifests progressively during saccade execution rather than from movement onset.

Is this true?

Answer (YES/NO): NO